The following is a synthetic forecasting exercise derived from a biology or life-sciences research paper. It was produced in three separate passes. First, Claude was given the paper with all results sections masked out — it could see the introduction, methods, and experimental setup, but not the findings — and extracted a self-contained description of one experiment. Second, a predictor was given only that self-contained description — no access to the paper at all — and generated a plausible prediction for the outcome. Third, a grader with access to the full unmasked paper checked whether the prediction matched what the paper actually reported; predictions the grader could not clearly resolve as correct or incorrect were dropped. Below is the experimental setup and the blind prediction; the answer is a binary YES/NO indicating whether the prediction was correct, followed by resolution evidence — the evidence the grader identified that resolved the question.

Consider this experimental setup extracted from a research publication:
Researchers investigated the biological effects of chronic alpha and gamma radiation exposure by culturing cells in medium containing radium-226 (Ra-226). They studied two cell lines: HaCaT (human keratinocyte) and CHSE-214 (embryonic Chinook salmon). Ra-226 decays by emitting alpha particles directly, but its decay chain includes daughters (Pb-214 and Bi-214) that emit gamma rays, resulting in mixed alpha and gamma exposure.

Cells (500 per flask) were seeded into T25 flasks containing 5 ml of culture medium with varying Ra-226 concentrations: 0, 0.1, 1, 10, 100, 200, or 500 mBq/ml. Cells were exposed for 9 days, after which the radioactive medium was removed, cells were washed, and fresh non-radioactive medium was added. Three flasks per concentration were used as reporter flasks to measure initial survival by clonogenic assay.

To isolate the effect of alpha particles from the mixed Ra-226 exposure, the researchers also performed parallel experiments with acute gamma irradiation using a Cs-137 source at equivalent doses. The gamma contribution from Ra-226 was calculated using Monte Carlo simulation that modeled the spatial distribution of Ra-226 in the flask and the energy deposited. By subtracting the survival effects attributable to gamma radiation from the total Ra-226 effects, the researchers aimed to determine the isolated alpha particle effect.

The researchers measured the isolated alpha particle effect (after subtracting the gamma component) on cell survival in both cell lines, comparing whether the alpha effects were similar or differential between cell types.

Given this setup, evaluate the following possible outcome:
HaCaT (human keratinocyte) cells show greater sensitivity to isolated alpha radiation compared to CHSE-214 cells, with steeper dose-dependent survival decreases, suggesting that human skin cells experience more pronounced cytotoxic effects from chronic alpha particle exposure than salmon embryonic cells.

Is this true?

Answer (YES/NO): NO